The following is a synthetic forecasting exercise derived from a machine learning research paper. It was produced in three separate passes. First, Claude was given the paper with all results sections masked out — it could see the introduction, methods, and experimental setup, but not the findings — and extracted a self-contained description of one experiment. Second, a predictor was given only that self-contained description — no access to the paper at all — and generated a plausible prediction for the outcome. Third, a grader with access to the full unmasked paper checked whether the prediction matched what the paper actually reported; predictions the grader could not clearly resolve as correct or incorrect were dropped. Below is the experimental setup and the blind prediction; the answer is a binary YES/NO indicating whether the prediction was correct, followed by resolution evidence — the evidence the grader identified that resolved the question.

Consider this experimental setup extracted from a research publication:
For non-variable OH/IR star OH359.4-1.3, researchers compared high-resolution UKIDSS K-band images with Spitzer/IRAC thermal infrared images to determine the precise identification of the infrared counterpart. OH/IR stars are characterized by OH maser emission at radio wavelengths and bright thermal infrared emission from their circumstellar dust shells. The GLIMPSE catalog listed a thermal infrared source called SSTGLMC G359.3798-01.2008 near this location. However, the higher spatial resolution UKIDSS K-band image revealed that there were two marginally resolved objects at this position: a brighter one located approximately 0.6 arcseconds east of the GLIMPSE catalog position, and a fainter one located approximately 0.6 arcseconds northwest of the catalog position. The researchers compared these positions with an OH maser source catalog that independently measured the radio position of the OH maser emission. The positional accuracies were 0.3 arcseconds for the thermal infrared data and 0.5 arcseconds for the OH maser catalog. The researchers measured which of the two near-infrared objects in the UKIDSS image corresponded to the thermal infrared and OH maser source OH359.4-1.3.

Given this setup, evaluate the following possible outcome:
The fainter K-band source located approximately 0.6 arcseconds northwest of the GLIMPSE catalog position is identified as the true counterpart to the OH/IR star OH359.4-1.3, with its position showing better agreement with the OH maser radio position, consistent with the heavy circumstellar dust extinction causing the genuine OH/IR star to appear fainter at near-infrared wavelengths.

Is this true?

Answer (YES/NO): YES